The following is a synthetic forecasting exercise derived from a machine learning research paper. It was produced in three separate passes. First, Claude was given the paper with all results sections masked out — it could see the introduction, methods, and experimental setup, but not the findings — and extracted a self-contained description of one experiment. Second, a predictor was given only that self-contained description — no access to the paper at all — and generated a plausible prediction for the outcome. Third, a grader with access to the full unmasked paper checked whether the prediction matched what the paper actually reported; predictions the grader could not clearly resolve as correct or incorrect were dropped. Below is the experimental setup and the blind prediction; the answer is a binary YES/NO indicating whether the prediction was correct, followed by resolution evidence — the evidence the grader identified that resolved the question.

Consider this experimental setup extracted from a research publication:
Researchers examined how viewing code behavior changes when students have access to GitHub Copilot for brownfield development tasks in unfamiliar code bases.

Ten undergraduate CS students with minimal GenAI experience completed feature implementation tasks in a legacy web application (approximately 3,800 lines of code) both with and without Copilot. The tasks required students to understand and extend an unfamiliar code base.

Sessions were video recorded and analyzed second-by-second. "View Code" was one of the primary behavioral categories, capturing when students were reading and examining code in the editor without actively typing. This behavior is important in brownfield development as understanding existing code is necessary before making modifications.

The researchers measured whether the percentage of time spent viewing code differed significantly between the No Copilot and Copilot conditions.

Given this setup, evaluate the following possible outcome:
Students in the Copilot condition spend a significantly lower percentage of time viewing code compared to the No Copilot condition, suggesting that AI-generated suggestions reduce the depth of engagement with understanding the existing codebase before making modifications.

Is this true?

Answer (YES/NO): NO